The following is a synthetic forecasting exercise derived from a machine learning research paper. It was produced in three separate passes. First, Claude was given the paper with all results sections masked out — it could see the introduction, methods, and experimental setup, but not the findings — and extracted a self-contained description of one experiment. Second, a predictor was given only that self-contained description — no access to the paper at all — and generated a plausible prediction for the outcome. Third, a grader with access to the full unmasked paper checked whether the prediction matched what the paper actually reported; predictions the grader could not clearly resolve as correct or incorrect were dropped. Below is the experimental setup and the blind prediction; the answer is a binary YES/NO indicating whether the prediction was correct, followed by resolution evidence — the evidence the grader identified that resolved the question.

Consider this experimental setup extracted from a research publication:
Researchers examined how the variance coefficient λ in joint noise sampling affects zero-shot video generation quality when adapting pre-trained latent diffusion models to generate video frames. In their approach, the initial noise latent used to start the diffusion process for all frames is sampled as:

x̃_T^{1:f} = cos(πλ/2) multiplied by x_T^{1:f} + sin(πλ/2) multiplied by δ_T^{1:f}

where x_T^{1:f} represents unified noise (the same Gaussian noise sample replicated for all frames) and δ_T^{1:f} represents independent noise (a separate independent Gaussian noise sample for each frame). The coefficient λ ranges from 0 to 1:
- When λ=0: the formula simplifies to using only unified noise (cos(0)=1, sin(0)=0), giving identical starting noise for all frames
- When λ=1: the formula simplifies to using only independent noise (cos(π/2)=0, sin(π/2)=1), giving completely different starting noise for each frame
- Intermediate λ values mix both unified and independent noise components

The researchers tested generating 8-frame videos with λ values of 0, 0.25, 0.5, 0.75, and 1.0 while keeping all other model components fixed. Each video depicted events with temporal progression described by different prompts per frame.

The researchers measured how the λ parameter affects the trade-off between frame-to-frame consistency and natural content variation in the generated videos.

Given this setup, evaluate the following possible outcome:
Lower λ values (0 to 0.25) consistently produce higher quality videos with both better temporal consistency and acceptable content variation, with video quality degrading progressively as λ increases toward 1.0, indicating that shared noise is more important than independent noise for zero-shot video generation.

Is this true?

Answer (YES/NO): NO